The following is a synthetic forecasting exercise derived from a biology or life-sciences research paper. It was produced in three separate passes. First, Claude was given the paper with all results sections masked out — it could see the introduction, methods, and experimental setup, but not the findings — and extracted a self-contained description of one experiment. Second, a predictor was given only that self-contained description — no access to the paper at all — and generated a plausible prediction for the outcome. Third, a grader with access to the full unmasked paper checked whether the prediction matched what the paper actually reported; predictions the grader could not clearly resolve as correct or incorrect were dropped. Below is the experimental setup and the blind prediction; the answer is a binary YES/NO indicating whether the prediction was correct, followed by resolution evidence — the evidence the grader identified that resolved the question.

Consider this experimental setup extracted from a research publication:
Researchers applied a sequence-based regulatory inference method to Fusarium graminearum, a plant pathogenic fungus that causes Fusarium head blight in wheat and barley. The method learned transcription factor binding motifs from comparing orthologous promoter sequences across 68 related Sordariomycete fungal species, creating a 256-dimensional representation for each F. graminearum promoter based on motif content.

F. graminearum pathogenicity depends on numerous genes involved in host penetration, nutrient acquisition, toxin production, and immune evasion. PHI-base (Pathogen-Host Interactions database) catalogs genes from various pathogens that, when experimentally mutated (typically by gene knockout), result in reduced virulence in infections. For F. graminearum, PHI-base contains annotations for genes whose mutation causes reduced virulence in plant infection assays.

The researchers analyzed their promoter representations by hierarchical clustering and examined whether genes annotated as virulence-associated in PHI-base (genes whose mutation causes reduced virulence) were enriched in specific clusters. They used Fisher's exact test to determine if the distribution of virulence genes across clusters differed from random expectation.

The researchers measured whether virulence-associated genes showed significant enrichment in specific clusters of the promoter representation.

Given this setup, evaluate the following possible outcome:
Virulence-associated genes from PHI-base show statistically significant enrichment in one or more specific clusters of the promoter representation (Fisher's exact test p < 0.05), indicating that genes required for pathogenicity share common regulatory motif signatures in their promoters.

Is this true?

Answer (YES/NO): NO